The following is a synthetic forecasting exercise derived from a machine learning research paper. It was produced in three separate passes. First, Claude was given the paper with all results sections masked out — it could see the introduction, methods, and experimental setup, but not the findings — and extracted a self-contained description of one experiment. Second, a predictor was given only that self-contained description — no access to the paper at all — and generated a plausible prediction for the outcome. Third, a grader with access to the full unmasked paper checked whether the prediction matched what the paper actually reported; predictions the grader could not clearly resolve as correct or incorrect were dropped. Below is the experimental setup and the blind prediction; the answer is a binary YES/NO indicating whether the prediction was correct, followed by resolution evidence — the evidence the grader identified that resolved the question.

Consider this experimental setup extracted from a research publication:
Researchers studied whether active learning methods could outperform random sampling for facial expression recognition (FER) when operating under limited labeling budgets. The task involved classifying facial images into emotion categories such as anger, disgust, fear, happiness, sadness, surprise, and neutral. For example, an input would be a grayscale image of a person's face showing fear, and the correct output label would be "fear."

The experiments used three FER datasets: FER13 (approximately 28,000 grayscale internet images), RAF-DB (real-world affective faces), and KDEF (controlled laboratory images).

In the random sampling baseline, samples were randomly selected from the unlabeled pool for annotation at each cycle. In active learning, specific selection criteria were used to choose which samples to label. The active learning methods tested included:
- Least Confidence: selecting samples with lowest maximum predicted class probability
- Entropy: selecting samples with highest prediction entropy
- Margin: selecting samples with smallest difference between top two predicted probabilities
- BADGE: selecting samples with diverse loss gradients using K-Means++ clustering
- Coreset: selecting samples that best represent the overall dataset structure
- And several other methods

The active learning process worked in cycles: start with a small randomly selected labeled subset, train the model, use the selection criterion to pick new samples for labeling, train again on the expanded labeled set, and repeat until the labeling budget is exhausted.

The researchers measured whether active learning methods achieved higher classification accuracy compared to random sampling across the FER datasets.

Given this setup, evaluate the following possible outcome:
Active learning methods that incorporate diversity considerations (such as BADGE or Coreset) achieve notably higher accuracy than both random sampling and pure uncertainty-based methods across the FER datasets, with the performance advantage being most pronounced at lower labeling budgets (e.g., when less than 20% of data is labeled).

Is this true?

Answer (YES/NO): NO